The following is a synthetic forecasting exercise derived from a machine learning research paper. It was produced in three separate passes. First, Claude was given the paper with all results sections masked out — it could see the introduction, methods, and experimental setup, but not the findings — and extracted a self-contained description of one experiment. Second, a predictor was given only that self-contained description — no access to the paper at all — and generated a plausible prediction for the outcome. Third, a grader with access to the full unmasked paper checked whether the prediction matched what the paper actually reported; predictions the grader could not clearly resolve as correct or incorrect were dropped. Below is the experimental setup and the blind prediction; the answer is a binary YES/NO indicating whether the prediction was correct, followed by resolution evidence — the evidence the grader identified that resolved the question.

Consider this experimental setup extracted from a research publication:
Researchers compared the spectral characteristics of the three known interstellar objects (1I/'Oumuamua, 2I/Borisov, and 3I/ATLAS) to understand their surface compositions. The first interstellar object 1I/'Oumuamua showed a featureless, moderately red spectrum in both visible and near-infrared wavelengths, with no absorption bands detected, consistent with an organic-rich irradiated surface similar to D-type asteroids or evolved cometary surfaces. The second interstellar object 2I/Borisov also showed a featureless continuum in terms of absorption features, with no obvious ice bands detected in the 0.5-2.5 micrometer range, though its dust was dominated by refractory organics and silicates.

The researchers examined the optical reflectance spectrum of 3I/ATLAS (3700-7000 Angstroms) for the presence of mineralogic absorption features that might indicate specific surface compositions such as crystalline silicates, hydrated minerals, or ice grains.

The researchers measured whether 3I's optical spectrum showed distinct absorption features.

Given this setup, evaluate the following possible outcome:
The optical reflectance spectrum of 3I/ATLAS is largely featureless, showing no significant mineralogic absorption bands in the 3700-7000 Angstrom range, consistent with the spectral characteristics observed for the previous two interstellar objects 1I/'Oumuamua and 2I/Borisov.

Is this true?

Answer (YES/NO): YES